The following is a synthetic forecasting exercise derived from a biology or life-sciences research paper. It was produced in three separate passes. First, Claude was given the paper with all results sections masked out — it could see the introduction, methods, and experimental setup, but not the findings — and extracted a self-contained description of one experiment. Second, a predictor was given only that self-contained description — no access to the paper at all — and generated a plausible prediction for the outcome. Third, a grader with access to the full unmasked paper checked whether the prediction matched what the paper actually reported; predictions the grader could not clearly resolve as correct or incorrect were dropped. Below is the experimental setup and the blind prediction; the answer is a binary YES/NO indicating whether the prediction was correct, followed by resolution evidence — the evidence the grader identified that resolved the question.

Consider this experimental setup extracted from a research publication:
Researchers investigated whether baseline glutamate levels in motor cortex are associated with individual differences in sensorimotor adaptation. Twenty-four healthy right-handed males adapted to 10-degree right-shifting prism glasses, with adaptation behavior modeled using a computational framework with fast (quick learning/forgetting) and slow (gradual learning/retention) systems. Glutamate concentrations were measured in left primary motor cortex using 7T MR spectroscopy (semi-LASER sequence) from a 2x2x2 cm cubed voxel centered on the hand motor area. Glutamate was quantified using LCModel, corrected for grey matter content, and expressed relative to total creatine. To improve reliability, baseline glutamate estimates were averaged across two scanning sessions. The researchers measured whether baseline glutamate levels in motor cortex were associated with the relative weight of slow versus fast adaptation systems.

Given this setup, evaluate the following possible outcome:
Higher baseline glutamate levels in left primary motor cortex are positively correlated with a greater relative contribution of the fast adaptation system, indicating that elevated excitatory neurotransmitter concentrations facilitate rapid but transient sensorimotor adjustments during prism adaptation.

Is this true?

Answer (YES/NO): NO